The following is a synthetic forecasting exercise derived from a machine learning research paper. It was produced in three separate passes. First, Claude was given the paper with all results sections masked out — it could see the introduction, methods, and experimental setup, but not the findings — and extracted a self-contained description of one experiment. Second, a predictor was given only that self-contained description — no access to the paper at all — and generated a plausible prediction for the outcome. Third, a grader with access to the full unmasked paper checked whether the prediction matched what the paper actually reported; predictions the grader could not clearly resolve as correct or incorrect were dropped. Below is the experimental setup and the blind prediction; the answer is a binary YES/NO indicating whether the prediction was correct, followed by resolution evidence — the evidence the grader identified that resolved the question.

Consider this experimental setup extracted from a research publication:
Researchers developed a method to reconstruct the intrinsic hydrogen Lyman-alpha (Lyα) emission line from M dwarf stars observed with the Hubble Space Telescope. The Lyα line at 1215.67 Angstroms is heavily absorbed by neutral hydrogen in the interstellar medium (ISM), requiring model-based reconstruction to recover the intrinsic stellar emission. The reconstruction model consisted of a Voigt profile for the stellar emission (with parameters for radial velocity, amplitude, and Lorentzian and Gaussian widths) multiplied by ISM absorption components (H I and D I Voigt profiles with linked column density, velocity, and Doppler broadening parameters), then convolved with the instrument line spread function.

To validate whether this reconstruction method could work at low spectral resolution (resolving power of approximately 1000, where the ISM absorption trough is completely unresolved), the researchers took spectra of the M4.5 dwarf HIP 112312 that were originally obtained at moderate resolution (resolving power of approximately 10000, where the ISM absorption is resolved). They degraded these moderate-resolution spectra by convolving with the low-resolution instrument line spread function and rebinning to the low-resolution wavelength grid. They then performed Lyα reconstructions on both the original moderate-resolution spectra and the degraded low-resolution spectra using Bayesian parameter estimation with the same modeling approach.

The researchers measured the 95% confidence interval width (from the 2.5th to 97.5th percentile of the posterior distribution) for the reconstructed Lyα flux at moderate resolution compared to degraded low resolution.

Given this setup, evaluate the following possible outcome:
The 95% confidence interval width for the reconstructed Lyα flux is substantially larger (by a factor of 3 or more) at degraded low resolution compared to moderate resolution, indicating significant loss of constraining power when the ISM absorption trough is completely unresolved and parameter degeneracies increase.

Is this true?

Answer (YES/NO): YES